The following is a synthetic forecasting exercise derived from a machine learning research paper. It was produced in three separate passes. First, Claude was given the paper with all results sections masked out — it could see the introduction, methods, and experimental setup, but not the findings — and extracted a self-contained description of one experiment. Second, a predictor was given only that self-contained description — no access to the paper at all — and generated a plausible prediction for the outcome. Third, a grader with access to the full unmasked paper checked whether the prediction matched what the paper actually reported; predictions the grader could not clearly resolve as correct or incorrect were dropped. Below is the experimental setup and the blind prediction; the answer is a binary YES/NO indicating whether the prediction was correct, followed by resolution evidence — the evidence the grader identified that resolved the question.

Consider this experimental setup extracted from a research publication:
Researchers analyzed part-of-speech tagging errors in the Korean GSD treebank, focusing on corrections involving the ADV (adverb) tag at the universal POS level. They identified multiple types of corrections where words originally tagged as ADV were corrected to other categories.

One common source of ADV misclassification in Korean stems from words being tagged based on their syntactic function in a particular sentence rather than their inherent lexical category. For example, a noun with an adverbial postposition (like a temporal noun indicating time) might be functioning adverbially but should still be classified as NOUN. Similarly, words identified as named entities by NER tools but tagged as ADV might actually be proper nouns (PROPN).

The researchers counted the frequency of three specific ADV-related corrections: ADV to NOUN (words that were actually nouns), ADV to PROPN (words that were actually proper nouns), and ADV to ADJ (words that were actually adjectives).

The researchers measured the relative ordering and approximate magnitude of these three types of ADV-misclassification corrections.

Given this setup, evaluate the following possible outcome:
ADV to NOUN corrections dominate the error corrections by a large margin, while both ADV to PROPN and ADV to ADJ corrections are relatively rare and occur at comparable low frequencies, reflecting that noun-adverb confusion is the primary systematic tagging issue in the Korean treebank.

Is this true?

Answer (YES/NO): NO